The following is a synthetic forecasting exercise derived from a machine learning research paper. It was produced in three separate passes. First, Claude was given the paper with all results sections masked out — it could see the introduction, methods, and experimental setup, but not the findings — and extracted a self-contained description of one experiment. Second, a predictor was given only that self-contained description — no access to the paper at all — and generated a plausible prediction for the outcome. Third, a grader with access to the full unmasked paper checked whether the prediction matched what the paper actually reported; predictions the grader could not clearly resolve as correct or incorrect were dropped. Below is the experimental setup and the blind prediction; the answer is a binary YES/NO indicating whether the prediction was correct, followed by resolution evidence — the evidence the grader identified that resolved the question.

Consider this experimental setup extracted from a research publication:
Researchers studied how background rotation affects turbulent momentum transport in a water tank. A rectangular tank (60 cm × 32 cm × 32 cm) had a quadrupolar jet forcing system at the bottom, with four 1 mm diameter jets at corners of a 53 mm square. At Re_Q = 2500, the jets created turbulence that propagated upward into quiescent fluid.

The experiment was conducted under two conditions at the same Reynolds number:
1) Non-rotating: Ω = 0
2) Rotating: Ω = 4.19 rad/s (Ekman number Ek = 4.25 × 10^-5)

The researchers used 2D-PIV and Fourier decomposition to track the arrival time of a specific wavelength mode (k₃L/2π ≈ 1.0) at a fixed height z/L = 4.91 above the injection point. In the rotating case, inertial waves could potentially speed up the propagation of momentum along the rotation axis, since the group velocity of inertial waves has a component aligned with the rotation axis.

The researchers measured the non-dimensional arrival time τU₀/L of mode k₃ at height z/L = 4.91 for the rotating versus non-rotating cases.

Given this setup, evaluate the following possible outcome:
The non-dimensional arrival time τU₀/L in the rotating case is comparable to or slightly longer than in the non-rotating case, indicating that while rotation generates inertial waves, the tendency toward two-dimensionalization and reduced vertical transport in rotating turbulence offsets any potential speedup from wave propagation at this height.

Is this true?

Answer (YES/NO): NO